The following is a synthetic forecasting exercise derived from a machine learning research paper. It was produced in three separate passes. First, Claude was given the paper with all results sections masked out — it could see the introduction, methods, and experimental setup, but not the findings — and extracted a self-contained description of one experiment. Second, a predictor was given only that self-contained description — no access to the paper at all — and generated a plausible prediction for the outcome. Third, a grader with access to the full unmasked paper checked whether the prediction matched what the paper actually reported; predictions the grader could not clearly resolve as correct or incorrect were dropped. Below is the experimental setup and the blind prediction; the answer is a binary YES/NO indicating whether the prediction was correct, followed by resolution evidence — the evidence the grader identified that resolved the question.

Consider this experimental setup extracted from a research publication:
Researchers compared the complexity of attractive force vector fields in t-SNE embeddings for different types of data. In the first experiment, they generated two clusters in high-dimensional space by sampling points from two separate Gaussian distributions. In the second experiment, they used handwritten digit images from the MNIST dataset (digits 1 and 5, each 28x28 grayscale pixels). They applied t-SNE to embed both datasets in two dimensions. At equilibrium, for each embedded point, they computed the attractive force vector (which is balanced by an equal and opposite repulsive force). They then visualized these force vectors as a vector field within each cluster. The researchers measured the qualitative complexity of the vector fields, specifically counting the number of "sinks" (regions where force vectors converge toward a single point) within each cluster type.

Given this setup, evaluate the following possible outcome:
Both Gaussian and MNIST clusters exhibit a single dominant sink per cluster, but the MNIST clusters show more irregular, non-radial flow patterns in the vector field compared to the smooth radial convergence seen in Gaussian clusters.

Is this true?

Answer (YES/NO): NO